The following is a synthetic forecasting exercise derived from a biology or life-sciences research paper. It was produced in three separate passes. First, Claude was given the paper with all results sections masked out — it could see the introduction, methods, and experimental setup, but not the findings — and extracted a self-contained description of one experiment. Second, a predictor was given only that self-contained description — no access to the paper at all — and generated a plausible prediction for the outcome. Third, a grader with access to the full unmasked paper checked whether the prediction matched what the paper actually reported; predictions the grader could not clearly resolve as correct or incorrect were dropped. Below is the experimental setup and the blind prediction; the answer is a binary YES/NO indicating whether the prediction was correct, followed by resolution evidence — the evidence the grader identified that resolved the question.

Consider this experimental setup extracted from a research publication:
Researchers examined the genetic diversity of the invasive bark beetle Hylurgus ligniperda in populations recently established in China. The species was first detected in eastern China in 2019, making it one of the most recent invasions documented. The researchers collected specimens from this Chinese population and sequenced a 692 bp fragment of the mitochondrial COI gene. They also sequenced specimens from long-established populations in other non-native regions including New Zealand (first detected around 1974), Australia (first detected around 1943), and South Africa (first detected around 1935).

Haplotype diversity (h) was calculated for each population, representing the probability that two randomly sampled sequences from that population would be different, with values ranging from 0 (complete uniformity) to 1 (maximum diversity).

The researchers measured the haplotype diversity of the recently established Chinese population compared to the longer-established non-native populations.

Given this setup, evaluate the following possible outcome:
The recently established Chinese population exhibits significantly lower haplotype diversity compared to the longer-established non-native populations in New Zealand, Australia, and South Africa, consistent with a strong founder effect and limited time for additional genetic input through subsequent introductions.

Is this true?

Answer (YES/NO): NO